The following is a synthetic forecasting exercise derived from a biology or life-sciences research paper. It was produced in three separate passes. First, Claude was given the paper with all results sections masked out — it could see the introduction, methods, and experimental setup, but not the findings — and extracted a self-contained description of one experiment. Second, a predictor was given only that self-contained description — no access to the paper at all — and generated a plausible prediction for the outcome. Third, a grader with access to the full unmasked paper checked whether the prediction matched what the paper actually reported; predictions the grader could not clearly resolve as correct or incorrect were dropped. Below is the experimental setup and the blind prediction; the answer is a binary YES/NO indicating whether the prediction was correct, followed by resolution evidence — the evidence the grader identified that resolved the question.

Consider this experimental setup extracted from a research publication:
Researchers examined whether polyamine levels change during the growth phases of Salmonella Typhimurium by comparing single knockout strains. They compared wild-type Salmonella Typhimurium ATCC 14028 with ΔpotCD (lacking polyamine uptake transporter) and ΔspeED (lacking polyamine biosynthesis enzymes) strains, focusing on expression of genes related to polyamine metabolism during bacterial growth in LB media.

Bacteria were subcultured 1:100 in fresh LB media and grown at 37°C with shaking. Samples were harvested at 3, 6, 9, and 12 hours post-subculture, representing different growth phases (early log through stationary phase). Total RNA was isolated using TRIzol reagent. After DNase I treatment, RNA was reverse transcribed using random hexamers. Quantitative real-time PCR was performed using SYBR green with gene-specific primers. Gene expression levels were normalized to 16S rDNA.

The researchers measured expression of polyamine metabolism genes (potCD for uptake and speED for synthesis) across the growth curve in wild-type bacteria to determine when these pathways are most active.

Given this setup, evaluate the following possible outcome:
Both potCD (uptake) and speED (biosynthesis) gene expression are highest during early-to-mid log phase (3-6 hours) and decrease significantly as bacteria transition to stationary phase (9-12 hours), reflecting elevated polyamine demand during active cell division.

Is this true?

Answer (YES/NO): NO